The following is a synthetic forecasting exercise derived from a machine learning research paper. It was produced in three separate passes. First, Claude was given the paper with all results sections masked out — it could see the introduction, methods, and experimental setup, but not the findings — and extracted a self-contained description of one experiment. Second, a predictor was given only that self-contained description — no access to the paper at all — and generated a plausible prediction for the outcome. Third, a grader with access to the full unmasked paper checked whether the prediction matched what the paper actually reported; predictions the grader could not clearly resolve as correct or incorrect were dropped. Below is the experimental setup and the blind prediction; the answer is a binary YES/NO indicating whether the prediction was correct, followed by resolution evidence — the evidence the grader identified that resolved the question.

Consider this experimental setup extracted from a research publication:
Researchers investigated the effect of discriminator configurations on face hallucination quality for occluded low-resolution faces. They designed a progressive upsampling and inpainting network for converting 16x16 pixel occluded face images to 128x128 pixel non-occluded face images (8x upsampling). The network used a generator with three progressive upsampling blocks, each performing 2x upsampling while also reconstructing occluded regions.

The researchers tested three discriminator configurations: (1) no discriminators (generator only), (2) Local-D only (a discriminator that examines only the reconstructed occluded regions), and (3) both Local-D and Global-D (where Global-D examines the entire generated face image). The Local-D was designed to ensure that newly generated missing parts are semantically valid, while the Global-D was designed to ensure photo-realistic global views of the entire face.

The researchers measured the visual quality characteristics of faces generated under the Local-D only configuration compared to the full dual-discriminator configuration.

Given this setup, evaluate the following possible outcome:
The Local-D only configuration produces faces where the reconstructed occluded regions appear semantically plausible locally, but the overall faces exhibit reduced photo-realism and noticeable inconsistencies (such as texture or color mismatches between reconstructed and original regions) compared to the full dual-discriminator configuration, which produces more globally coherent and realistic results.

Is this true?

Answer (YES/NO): YES